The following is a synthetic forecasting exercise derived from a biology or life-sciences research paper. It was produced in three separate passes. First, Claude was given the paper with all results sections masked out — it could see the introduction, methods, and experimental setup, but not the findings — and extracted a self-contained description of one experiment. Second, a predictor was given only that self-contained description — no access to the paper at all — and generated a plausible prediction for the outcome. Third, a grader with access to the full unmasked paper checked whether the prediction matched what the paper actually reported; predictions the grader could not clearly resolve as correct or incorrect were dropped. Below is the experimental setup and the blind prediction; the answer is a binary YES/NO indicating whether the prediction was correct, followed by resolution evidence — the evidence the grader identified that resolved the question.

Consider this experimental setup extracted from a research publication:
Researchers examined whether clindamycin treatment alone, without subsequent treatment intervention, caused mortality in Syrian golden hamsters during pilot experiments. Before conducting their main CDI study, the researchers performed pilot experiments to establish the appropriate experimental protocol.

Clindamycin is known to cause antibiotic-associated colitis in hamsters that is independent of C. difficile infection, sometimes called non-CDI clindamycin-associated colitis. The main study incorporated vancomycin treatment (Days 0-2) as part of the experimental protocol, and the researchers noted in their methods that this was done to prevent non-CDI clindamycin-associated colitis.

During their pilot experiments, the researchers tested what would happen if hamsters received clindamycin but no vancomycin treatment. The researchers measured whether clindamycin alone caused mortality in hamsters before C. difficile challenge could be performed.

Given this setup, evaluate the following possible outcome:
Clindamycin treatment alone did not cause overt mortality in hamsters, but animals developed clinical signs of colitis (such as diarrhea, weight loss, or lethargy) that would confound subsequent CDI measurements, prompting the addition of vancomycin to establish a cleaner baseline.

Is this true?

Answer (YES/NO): NO